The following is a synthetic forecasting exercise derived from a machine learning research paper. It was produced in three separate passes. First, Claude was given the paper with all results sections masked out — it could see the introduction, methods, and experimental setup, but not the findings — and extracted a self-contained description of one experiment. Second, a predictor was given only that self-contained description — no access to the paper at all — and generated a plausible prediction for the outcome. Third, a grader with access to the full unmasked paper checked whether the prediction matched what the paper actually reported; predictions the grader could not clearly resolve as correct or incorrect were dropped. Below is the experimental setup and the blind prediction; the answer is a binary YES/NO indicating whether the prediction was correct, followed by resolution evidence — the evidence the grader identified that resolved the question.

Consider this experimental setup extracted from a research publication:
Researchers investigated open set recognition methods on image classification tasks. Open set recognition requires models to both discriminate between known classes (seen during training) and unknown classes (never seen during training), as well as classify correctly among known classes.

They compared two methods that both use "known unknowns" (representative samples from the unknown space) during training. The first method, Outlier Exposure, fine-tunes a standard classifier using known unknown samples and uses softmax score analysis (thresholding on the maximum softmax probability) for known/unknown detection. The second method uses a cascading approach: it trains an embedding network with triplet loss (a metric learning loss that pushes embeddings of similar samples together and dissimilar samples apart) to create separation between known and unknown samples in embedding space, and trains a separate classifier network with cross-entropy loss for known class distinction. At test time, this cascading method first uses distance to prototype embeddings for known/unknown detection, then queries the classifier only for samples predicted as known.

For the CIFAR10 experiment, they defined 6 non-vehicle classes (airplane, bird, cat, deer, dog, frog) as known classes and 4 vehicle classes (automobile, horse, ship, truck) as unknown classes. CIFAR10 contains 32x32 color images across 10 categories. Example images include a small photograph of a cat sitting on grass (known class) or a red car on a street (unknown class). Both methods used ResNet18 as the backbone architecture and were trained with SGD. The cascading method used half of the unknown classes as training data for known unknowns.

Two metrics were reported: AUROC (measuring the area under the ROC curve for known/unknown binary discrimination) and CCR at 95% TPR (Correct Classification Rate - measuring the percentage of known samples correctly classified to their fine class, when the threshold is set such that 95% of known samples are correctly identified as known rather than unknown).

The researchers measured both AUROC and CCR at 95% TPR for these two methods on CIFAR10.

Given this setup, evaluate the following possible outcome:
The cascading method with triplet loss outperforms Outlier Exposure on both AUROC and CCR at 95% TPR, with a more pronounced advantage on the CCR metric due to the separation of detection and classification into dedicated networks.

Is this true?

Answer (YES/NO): NO